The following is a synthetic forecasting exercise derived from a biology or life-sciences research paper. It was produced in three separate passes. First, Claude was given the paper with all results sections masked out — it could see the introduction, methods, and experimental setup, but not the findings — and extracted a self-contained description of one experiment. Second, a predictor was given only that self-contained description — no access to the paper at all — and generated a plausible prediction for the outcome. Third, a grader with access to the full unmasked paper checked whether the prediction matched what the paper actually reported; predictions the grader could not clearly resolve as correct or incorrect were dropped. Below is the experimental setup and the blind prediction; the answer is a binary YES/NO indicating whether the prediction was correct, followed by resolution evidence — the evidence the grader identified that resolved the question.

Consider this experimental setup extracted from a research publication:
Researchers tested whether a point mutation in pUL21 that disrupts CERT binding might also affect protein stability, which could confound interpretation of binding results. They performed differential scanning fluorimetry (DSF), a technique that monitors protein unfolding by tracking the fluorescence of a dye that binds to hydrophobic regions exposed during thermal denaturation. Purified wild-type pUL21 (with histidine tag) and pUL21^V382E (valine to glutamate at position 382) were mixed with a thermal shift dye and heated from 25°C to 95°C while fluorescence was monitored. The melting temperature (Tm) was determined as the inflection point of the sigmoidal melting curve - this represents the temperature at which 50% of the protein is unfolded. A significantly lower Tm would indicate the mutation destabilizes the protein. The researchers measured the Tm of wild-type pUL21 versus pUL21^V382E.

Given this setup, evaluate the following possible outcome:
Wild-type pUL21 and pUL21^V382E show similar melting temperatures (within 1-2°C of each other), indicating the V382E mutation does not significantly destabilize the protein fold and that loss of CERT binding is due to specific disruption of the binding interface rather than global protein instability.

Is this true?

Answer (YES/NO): YES